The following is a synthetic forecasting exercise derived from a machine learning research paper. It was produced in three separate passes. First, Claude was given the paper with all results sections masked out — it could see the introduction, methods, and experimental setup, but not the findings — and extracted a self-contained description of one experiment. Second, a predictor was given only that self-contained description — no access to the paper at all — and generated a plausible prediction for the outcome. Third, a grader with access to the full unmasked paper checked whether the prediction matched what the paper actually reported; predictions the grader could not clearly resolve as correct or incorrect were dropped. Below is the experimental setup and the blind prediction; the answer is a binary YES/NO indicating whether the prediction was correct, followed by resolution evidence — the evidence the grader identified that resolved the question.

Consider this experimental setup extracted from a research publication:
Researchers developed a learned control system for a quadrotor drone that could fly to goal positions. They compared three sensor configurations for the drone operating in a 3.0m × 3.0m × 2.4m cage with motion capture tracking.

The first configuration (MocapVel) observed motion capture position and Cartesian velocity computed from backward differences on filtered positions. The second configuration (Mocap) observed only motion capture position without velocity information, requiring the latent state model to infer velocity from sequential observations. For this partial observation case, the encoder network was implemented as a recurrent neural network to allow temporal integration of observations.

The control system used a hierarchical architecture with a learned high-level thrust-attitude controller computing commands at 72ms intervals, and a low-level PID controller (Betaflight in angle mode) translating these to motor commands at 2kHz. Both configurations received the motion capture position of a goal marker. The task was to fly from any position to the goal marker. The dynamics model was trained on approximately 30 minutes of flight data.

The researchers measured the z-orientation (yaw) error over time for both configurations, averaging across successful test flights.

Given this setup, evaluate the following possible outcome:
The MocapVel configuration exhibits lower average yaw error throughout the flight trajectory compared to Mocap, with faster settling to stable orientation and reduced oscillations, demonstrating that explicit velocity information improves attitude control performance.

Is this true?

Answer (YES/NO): YES